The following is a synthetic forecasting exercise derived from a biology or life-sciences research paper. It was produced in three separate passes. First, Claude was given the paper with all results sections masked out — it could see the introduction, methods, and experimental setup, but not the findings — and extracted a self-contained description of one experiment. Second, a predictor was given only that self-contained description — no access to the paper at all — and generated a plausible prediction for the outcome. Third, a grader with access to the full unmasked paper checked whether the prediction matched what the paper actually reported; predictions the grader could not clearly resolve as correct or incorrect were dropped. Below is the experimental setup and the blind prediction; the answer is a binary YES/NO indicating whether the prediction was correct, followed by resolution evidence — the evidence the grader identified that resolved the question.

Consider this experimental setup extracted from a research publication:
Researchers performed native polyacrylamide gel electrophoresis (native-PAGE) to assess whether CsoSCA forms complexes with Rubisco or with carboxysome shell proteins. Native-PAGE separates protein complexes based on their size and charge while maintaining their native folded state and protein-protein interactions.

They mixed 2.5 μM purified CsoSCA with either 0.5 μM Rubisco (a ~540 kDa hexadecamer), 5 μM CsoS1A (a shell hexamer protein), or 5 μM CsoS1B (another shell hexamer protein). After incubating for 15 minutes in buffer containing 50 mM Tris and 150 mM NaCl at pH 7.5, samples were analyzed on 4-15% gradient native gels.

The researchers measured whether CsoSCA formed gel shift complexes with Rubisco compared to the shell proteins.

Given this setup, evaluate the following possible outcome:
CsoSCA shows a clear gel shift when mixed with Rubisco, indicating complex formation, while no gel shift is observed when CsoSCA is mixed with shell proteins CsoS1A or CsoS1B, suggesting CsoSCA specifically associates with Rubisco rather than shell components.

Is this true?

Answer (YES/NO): YES